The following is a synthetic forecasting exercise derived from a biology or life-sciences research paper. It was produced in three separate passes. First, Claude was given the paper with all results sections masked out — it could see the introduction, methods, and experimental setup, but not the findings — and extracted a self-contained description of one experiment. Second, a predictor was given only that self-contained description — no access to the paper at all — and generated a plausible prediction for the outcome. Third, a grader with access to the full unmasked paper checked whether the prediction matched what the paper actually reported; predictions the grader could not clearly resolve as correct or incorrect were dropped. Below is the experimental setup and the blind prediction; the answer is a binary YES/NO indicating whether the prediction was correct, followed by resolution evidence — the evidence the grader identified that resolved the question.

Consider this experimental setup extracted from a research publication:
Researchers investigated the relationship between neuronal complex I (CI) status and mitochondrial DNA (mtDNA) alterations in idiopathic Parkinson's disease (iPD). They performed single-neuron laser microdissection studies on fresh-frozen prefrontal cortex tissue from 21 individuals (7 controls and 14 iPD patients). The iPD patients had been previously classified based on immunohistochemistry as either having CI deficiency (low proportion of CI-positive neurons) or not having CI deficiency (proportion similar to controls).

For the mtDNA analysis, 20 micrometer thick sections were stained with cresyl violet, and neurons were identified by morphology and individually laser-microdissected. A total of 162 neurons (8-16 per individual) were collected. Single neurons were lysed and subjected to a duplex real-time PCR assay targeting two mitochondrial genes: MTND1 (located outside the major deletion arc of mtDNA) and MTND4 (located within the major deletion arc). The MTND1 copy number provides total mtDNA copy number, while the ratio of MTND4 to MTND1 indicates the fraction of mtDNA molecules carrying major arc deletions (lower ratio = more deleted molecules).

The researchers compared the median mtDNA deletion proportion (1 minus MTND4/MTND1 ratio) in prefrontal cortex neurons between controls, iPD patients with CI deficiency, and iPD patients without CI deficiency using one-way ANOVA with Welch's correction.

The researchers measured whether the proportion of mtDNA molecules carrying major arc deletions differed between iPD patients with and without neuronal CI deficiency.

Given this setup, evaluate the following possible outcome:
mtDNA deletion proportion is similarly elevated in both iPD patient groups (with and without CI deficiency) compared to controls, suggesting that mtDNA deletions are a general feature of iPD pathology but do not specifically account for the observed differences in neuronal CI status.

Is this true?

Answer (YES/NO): NO